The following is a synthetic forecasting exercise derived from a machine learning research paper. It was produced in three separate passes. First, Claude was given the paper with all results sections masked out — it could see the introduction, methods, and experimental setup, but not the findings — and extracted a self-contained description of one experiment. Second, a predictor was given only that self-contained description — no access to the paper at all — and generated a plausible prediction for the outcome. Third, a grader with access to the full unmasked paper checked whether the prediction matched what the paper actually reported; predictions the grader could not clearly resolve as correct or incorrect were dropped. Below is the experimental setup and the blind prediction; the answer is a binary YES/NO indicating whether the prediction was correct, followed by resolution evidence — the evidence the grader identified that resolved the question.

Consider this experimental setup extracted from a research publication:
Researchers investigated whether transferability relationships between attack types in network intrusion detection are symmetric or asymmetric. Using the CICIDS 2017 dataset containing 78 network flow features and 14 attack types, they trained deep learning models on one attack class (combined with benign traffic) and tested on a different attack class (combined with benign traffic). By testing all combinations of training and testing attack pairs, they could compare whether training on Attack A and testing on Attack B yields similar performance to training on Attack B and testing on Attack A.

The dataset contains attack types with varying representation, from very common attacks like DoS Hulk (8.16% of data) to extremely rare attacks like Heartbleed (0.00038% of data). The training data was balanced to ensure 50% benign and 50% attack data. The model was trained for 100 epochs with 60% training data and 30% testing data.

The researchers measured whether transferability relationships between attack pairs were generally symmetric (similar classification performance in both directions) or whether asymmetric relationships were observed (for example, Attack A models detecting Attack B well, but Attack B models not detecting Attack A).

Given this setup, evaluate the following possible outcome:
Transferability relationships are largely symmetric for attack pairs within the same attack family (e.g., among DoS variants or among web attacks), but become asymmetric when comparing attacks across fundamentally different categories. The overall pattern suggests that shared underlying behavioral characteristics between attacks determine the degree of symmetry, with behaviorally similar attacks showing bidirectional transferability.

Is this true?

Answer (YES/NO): NO